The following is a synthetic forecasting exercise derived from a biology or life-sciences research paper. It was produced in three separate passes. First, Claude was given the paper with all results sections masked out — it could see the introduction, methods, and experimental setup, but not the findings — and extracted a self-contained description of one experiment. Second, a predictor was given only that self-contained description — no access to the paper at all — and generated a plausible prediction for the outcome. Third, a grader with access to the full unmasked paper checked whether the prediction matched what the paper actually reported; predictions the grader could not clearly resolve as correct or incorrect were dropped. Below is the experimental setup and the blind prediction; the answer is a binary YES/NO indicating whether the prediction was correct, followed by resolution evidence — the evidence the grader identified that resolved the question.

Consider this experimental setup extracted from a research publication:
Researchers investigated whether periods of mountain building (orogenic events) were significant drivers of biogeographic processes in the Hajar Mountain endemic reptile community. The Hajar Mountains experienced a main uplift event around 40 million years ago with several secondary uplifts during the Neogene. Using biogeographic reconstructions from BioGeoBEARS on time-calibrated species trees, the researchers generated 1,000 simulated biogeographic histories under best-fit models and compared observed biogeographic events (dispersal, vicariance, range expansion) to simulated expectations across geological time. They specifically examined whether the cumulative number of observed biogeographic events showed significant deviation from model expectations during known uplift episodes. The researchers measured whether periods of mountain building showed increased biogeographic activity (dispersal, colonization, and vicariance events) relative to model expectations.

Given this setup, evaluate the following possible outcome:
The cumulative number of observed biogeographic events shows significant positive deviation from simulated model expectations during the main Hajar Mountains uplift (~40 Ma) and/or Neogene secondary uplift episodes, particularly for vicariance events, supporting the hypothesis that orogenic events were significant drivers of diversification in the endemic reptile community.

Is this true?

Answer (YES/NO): NO